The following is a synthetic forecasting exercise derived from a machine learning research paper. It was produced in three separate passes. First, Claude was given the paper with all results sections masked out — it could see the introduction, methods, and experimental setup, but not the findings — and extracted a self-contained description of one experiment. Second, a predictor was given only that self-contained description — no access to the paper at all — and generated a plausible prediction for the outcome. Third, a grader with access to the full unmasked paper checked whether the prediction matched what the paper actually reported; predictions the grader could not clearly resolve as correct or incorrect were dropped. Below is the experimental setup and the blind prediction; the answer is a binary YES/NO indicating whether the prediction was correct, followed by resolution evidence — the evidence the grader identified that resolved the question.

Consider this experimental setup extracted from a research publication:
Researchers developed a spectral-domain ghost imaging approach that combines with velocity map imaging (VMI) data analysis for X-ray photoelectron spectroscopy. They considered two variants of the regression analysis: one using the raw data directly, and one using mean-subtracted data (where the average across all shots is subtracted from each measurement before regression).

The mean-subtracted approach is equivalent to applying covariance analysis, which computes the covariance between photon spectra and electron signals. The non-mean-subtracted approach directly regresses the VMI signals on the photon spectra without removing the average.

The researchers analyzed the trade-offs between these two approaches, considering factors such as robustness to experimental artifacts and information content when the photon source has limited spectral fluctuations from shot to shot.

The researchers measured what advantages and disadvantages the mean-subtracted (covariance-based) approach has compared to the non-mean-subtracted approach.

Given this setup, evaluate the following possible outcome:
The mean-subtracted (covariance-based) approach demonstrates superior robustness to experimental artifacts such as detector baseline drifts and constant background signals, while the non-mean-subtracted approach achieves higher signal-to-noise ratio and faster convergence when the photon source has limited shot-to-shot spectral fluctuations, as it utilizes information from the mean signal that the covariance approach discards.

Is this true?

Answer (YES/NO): NO